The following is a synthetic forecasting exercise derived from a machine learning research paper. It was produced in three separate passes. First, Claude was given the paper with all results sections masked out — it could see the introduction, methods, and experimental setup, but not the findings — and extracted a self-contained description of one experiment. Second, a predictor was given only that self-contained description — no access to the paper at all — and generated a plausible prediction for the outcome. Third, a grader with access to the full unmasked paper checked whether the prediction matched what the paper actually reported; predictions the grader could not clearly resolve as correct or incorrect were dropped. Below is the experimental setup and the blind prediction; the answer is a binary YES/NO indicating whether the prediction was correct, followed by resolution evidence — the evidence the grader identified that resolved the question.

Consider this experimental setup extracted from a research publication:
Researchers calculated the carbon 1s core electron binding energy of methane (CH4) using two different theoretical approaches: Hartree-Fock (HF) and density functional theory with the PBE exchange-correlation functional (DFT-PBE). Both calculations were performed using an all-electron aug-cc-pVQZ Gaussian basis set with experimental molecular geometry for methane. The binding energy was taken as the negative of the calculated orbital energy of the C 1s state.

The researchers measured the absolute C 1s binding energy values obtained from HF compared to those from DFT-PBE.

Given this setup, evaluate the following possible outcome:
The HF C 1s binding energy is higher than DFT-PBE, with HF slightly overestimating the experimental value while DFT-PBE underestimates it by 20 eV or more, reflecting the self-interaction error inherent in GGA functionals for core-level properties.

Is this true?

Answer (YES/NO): NO